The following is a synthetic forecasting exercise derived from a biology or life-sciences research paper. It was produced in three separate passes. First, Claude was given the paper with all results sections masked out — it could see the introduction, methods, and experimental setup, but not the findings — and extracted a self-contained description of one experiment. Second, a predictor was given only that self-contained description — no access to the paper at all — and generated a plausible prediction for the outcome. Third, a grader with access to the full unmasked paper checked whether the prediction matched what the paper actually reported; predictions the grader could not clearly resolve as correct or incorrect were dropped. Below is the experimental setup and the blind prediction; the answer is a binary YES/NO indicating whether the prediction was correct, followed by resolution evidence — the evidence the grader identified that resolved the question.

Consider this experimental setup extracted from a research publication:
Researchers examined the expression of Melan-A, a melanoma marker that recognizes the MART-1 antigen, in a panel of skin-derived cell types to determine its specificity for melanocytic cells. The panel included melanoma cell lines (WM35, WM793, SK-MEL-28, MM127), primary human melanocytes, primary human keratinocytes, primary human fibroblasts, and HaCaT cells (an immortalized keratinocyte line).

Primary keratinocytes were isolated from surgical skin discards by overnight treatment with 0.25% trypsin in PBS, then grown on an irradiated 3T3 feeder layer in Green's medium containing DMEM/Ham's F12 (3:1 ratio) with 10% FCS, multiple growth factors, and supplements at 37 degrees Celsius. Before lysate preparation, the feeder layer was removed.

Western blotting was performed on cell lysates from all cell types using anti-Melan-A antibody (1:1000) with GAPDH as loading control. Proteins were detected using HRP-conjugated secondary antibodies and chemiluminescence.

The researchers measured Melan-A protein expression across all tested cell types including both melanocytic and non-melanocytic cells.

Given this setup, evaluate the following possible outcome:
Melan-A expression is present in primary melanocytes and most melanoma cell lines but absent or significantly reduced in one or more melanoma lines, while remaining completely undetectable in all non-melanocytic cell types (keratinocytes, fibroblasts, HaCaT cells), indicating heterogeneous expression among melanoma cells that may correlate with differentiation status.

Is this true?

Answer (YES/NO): NO